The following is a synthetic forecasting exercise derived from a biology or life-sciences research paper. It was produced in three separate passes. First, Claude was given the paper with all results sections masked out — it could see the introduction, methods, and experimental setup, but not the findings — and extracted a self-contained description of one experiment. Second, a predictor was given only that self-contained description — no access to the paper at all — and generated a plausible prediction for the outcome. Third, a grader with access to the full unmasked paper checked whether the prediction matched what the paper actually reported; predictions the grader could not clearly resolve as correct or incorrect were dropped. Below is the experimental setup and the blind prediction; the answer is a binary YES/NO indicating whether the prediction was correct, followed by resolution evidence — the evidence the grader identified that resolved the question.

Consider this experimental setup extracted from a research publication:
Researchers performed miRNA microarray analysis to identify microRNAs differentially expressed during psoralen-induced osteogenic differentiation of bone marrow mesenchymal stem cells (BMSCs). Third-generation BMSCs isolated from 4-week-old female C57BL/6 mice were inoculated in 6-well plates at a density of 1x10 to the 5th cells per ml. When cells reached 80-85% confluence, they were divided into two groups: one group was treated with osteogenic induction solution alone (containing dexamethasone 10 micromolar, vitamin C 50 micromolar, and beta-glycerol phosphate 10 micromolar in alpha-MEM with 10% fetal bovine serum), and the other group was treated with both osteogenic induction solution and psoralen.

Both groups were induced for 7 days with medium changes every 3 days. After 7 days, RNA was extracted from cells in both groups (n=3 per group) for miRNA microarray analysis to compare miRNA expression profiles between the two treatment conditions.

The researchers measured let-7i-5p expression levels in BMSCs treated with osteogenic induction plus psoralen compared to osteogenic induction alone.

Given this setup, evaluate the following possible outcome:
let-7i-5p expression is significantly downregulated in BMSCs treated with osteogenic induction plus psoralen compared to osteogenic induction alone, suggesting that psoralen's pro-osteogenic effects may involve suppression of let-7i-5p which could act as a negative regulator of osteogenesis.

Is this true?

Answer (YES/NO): NO